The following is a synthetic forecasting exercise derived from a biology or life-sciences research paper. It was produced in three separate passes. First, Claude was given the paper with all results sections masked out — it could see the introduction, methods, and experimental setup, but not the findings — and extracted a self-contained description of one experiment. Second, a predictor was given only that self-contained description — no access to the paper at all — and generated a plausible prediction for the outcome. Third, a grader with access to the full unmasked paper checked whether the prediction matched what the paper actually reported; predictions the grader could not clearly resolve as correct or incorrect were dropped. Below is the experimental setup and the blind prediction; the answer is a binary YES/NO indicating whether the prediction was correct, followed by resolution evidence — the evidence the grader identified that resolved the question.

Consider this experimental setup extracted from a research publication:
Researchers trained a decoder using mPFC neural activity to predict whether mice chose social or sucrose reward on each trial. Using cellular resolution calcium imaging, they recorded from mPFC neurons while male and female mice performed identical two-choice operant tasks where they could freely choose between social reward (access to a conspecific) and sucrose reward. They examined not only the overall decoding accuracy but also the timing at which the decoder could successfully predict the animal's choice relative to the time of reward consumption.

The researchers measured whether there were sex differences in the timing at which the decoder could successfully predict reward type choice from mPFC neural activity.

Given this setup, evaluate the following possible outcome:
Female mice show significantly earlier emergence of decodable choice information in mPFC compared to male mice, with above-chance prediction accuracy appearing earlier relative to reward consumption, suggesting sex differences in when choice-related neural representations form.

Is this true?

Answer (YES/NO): YES